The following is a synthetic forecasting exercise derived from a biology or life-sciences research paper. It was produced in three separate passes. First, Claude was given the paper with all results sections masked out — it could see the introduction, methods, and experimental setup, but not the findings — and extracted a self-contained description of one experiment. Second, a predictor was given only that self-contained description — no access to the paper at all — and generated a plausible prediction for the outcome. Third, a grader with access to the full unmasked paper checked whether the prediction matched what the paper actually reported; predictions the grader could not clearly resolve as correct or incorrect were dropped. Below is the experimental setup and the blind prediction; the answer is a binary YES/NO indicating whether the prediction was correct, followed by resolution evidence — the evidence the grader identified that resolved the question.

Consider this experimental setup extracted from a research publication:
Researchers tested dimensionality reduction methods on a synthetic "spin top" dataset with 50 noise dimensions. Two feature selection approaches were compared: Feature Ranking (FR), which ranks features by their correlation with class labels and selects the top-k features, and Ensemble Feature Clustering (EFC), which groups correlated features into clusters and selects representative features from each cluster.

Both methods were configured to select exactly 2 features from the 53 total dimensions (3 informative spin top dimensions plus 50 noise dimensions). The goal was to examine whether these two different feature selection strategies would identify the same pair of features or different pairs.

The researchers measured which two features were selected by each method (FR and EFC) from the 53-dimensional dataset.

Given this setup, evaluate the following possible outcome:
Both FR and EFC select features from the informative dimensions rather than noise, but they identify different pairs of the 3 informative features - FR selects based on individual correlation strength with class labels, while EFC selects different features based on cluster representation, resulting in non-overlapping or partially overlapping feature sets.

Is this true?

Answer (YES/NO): NO